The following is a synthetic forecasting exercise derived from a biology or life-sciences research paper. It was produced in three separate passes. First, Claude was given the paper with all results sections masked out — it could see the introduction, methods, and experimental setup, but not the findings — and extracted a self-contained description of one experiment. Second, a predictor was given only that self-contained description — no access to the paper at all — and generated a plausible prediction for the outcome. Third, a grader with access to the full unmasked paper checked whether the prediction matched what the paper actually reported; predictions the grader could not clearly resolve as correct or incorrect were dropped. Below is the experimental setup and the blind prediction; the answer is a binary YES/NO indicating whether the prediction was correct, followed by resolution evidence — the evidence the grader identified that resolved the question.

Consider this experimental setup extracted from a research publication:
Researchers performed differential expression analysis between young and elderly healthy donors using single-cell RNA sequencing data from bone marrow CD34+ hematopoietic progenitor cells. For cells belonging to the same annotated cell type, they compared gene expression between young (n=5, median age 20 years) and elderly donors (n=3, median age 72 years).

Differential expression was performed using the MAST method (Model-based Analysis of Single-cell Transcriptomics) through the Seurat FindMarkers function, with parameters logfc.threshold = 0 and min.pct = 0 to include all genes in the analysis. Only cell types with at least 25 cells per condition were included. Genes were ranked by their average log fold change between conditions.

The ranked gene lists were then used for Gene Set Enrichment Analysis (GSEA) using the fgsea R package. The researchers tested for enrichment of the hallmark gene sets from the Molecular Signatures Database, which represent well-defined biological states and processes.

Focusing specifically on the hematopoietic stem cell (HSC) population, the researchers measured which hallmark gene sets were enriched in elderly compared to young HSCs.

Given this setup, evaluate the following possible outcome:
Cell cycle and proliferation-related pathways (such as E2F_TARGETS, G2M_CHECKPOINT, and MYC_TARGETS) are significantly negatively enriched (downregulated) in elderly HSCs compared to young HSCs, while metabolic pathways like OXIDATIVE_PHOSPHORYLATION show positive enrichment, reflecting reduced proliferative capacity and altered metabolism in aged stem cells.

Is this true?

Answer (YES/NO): NO